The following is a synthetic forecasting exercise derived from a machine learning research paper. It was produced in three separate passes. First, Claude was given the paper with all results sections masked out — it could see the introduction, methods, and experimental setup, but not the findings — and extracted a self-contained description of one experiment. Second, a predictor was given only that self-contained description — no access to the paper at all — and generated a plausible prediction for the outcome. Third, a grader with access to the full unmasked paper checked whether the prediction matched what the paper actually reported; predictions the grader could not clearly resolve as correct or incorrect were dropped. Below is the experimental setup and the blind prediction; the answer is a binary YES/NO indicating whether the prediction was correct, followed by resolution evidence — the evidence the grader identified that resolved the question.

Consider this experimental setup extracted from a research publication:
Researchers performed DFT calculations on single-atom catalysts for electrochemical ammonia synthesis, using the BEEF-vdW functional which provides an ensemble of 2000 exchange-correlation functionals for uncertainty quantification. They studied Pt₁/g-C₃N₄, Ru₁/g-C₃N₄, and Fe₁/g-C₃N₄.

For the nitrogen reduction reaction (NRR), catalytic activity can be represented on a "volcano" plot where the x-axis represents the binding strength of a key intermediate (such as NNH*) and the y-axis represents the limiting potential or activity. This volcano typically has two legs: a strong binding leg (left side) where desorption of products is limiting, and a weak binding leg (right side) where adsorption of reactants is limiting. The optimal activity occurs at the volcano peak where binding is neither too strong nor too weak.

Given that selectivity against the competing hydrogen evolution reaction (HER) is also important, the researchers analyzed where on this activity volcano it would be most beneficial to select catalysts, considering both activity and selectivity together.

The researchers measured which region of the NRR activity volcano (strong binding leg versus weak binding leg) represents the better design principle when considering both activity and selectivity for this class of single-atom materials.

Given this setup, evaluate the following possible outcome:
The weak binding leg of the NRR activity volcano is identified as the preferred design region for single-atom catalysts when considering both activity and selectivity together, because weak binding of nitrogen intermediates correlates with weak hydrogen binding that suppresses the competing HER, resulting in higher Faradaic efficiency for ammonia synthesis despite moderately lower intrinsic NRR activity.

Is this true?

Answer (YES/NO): NO